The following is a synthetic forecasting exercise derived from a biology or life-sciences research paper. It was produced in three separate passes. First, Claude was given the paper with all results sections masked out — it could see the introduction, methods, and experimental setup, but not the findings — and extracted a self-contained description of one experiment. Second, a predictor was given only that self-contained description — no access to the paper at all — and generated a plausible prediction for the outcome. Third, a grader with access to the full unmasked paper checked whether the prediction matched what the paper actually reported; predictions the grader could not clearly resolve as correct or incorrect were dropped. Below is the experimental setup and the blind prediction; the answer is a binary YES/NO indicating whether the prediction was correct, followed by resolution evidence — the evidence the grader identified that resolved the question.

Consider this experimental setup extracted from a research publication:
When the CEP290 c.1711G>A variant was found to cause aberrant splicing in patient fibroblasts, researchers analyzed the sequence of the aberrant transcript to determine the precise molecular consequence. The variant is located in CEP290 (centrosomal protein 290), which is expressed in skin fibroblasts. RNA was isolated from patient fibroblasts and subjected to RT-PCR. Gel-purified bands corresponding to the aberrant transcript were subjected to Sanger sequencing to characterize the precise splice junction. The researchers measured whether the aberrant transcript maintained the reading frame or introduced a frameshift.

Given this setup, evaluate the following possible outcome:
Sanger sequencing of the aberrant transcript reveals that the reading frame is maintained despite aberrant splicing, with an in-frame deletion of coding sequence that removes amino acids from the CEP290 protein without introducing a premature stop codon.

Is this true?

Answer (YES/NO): NO